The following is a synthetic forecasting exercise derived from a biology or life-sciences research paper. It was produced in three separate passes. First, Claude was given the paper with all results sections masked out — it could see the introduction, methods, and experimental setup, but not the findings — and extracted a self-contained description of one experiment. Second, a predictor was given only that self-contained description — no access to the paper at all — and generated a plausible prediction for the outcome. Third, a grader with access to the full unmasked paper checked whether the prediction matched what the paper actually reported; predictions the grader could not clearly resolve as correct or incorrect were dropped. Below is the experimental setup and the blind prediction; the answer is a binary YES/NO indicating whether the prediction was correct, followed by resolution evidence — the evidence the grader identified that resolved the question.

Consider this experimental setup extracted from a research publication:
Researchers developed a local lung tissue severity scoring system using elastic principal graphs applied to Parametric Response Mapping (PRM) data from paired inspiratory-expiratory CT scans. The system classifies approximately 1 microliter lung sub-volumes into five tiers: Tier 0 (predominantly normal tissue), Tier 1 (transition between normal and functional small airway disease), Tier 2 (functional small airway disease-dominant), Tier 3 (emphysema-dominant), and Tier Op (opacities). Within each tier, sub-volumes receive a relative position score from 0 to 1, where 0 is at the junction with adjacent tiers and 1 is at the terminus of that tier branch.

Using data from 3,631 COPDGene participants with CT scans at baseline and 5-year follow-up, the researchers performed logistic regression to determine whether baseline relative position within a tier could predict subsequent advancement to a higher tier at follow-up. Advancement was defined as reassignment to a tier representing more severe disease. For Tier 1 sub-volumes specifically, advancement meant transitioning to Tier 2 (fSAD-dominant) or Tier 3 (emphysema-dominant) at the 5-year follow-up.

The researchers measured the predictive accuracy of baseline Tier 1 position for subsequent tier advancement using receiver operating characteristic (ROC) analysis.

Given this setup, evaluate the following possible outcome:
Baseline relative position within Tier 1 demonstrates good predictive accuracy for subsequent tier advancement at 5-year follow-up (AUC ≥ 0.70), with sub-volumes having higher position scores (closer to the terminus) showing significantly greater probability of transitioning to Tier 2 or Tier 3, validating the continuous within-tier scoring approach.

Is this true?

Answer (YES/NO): YES